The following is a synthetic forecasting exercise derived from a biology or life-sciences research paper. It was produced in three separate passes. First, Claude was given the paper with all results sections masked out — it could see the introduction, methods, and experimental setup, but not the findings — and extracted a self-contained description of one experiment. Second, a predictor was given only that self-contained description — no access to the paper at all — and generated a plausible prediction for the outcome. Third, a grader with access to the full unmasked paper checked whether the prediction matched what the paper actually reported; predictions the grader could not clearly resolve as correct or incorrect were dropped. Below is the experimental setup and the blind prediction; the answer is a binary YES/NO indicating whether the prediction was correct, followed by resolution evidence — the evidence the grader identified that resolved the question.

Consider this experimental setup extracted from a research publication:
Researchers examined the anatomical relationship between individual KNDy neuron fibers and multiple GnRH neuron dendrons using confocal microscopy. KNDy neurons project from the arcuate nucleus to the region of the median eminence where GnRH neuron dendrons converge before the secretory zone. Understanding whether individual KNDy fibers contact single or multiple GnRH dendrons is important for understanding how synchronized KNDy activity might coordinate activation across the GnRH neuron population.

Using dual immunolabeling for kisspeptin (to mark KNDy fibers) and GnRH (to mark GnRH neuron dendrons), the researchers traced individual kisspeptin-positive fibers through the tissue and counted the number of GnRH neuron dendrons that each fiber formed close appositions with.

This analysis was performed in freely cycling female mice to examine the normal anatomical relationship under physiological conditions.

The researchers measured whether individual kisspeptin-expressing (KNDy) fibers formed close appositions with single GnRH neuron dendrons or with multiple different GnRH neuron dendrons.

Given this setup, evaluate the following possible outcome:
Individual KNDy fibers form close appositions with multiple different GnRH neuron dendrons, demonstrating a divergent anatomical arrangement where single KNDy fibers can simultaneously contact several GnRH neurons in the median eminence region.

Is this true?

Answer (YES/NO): YES